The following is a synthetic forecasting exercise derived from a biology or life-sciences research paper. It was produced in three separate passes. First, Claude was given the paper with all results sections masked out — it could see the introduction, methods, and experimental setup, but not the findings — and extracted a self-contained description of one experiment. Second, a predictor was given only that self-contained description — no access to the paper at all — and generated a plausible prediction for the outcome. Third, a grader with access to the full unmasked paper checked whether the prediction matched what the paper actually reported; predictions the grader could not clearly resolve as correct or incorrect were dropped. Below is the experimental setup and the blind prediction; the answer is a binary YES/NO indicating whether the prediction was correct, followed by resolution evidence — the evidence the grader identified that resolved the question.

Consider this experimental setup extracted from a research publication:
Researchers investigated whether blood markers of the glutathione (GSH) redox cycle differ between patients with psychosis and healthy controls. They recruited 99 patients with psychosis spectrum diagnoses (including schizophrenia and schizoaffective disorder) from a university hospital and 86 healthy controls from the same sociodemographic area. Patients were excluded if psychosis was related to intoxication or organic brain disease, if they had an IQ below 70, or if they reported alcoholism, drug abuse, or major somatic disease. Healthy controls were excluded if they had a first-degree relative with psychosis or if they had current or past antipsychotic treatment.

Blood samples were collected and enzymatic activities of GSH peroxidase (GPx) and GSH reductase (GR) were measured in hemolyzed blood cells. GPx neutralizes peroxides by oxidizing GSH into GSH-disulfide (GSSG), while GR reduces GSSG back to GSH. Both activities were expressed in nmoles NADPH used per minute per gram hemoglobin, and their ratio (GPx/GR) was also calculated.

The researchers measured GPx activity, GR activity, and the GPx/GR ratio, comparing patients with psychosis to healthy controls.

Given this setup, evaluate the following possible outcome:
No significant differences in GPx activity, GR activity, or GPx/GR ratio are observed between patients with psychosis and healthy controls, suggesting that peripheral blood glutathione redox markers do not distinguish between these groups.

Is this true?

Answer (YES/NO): YES